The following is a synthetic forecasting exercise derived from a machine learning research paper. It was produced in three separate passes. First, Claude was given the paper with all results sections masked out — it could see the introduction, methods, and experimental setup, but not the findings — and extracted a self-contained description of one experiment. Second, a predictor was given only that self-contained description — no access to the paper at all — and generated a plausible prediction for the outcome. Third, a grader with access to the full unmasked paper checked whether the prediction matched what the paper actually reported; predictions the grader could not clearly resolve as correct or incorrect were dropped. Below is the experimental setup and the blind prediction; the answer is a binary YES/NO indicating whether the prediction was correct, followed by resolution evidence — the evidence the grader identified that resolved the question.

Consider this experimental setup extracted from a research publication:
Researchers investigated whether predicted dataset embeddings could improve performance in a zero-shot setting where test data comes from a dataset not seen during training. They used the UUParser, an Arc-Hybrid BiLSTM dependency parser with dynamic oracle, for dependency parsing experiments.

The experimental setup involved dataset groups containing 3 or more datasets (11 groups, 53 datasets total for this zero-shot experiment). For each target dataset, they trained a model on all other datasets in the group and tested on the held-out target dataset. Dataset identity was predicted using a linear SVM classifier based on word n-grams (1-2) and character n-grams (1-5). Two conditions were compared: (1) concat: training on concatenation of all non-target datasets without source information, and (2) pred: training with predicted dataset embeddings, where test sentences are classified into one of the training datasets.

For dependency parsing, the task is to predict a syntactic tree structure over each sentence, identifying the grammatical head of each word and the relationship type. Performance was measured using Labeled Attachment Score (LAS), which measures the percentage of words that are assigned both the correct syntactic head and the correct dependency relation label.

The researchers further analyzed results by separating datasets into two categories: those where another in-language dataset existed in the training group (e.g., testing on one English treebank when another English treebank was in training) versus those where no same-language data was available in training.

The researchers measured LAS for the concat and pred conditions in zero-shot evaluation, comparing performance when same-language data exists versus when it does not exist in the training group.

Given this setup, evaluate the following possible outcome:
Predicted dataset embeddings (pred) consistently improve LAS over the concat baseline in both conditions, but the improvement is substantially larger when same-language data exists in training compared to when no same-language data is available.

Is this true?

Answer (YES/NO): NO